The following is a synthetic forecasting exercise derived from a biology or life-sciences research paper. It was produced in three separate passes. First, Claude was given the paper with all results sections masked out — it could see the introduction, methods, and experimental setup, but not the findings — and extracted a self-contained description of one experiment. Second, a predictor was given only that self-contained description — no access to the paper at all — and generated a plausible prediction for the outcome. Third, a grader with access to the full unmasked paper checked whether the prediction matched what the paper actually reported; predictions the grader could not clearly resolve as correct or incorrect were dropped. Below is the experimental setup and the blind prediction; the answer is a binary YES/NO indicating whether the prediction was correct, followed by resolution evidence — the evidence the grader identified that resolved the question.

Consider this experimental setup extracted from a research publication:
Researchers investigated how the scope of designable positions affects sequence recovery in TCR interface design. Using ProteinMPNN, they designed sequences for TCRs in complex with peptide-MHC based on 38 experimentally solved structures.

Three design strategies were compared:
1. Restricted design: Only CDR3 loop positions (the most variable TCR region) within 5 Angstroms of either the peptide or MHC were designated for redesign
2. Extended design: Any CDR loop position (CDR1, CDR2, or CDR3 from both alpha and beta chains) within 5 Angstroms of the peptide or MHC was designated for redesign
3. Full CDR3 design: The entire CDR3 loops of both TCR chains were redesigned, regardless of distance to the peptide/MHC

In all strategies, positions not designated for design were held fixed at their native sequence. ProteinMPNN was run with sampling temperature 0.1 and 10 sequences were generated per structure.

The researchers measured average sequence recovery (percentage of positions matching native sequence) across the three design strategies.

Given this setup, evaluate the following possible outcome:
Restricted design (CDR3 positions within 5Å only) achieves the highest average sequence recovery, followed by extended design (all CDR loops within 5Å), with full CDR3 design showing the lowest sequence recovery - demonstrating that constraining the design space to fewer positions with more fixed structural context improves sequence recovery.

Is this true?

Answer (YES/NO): NO